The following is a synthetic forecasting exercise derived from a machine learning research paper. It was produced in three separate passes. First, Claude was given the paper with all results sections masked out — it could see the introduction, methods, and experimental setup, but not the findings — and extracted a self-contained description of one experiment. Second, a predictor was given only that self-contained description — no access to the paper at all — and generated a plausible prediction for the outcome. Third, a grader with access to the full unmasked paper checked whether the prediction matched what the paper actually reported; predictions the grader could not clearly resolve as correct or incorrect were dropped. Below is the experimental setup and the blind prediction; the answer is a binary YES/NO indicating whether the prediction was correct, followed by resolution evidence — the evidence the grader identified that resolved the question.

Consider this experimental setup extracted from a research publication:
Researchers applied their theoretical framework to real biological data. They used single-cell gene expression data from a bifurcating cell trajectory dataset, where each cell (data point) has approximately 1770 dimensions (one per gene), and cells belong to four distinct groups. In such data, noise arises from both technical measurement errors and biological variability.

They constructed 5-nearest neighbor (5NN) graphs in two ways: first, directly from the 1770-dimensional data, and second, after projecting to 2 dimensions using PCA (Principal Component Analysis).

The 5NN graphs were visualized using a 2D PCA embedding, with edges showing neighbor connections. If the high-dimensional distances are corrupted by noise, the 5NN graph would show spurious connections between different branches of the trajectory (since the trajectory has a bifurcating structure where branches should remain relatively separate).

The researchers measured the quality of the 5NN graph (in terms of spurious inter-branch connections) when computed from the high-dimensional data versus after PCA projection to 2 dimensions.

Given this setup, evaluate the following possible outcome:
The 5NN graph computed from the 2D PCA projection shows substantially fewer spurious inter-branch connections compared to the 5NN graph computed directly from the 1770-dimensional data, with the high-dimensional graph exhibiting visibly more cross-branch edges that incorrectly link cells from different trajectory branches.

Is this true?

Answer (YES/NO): YES